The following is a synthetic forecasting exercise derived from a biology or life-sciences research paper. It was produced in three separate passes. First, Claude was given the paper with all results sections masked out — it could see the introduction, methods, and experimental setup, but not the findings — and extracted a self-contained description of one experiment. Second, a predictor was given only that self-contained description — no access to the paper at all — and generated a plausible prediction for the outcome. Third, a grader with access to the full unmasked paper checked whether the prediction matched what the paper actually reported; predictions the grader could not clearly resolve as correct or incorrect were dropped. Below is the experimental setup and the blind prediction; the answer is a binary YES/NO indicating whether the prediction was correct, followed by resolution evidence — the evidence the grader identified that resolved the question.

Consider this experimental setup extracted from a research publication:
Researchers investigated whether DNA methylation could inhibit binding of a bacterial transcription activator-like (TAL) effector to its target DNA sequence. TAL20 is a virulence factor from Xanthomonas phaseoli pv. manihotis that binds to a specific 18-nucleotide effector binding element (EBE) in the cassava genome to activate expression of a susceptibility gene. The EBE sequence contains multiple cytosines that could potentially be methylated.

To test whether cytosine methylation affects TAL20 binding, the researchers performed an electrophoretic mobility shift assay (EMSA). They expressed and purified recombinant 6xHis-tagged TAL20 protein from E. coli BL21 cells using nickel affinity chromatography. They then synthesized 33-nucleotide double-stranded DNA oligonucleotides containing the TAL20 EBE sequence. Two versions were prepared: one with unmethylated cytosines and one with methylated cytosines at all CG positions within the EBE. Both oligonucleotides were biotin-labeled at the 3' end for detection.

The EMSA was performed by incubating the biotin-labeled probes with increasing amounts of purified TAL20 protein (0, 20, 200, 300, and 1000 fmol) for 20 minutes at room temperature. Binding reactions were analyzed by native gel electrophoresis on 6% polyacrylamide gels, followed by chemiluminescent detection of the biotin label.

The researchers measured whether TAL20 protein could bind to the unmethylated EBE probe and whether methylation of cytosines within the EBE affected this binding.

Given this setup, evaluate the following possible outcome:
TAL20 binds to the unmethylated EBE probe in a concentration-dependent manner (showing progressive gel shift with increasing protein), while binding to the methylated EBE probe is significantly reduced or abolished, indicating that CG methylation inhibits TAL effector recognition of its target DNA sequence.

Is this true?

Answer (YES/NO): YES